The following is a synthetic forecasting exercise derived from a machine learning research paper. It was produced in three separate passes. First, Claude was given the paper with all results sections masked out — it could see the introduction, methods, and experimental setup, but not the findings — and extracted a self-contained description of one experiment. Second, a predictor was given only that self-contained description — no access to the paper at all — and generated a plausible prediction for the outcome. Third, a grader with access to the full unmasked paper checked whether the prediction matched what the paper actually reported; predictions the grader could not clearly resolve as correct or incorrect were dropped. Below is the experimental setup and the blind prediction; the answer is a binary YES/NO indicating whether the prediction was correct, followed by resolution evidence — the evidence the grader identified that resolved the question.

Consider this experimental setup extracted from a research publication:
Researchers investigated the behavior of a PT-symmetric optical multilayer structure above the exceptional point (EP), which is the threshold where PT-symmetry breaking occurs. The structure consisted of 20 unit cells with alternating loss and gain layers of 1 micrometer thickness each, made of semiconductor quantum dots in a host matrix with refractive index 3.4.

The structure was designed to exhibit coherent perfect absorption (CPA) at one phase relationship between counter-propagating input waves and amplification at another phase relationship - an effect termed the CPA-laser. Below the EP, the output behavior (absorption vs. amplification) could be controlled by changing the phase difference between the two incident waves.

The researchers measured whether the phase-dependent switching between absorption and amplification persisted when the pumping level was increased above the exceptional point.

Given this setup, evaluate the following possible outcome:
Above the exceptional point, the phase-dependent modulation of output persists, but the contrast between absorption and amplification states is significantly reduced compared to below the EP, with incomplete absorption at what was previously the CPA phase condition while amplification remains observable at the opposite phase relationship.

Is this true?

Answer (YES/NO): NO